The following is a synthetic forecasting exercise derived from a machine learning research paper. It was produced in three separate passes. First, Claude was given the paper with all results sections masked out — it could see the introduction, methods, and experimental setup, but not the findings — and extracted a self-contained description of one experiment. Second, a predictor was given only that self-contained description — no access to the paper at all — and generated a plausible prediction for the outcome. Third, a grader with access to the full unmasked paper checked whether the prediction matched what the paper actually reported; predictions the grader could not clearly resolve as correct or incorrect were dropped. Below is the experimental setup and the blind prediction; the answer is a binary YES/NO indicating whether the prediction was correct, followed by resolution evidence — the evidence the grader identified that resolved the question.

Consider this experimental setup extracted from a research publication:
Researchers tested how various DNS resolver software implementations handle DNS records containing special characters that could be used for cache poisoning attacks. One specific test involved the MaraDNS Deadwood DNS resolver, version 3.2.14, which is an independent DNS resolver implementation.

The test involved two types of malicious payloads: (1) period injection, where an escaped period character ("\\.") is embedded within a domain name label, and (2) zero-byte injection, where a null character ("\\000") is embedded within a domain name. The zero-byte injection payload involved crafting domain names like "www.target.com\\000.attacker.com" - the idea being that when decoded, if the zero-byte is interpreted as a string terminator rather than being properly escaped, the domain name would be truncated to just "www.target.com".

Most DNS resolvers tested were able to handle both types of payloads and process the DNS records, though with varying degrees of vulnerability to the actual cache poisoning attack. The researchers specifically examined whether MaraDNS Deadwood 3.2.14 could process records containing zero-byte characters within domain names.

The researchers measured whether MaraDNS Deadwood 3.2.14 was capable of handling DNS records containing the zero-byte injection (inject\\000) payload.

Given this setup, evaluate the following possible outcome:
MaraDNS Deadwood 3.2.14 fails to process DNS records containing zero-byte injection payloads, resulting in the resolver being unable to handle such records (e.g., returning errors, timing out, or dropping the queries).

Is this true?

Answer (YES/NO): YES